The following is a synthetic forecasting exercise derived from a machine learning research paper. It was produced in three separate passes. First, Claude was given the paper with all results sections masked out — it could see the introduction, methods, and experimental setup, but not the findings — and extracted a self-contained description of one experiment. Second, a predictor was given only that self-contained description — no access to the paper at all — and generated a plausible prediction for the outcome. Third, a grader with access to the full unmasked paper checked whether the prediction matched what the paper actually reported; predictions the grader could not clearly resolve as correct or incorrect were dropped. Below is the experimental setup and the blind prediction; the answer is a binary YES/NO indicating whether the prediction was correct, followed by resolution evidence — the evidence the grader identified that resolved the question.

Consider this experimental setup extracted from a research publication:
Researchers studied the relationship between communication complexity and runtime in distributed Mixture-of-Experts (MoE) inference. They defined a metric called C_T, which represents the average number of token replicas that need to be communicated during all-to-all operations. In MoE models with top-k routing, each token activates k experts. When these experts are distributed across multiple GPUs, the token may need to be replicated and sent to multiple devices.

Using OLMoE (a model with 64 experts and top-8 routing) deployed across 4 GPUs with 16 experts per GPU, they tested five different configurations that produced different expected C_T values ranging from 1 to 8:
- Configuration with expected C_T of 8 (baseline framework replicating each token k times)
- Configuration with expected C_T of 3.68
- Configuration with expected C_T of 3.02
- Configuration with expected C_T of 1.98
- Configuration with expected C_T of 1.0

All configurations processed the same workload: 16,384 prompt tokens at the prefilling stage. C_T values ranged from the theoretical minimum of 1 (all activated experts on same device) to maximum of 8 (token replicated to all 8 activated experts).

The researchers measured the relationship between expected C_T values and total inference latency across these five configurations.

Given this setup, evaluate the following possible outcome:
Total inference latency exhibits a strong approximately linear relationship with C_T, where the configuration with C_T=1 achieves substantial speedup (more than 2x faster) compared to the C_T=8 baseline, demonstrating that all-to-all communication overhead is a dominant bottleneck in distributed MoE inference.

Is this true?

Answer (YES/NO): YES